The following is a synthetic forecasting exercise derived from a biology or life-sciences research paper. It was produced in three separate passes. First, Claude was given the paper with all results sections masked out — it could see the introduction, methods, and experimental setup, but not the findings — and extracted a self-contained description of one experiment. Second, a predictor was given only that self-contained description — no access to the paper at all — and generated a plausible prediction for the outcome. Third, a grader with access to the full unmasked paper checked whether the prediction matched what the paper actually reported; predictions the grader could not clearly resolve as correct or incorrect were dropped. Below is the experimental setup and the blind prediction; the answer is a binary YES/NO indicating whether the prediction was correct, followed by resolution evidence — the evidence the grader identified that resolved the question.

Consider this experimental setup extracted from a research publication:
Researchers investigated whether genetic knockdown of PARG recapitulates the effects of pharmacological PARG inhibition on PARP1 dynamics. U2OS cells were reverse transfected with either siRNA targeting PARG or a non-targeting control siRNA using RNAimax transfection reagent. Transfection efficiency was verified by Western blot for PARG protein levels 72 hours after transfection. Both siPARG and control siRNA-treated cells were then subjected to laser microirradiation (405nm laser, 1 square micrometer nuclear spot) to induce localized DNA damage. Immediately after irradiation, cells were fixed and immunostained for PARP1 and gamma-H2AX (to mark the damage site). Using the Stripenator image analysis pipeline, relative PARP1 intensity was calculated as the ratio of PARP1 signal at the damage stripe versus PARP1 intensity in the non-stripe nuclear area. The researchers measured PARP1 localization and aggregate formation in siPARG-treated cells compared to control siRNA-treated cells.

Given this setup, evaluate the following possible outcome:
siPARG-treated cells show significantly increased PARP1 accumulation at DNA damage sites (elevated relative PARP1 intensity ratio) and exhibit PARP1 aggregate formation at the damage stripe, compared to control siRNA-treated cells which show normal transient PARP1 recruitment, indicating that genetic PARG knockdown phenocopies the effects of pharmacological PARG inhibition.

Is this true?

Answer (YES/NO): NO